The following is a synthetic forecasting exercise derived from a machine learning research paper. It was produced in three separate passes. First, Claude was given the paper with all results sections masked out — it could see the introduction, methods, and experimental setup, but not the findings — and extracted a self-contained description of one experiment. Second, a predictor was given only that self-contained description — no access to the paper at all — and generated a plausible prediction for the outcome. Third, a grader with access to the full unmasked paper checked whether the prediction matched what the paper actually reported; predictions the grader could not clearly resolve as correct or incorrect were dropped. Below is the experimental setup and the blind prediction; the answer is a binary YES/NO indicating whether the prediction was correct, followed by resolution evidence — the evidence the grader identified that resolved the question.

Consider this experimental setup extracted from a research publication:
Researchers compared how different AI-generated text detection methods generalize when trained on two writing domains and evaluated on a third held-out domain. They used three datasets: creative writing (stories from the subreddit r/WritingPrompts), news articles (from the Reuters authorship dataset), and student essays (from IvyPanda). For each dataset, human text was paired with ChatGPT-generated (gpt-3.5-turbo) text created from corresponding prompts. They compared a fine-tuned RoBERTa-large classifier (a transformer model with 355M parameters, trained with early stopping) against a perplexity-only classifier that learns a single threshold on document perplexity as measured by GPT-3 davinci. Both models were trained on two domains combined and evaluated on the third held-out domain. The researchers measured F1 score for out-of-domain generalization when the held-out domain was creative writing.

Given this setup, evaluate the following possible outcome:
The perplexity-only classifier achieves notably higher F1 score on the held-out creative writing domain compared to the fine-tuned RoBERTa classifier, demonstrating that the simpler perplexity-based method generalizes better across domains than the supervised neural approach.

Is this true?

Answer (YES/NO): NO